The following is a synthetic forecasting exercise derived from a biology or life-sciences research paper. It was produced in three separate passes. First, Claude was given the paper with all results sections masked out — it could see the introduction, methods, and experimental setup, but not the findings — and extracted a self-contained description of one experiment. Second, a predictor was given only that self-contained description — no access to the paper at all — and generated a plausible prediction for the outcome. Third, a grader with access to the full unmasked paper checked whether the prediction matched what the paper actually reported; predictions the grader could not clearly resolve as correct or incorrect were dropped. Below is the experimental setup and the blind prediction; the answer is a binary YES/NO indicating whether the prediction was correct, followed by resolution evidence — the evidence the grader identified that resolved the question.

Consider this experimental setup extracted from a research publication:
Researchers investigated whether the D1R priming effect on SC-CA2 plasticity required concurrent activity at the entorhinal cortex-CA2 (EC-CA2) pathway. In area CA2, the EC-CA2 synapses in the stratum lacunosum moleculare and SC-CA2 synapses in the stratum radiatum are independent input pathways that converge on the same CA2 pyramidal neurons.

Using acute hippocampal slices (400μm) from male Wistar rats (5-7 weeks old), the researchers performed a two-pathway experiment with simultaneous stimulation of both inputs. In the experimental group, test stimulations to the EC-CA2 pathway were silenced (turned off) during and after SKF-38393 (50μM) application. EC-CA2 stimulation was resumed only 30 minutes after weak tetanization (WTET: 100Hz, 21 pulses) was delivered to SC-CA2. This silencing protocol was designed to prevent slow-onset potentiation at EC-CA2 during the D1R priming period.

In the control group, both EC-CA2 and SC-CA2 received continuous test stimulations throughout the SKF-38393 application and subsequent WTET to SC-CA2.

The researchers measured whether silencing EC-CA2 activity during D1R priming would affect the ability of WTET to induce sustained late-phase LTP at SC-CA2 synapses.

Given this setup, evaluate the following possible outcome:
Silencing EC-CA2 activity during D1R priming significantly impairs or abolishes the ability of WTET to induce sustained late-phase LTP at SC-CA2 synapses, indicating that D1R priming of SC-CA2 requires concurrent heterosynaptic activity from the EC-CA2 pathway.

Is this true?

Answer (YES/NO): YES